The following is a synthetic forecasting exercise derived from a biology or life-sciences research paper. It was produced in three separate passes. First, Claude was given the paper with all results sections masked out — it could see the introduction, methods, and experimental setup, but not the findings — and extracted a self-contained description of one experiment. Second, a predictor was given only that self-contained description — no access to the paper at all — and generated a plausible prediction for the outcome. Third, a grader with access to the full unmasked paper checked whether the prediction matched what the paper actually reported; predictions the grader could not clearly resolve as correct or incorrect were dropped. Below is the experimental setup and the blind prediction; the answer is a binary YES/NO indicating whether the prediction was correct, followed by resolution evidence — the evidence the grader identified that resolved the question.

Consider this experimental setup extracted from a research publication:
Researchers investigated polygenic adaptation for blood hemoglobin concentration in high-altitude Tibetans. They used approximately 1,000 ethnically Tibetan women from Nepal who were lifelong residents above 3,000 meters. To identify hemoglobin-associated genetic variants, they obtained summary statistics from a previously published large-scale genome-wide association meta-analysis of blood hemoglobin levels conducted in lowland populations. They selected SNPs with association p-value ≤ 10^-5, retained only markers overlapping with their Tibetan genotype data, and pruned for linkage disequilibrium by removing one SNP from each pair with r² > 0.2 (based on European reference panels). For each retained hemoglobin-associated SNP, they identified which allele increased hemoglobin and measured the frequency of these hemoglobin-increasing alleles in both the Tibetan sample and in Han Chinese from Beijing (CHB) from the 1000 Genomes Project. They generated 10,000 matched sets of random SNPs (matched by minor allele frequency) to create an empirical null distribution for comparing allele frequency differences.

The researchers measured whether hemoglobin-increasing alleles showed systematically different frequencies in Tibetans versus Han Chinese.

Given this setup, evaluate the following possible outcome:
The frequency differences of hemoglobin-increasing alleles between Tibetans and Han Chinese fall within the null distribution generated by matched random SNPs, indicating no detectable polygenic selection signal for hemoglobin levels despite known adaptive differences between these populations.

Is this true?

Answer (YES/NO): YES